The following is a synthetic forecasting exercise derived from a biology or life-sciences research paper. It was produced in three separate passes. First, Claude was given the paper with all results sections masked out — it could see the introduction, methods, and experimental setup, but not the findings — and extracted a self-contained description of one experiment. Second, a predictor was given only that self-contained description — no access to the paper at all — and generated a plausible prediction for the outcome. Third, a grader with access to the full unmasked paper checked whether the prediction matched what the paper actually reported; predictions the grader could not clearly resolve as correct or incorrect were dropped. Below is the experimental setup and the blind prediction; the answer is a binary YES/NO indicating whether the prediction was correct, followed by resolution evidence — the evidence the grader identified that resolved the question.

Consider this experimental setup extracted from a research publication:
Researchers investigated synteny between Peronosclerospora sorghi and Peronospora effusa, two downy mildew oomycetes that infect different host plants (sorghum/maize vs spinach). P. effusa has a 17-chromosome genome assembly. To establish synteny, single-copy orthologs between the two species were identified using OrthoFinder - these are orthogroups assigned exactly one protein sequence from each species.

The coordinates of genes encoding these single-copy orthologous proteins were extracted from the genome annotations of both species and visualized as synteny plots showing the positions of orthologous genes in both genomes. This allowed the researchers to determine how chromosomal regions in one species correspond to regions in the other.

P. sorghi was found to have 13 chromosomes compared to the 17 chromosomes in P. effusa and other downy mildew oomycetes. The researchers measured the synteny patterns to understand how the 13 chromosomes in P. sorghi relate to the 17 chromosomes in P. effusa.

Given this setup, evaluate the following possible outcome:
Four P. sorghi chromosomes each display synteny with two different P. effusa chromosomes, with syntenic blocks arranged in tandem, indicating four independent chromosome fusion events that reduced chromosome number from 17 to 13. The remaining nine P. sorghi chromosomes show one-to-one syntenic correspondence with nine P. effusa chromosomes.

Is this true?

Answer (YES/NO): YES